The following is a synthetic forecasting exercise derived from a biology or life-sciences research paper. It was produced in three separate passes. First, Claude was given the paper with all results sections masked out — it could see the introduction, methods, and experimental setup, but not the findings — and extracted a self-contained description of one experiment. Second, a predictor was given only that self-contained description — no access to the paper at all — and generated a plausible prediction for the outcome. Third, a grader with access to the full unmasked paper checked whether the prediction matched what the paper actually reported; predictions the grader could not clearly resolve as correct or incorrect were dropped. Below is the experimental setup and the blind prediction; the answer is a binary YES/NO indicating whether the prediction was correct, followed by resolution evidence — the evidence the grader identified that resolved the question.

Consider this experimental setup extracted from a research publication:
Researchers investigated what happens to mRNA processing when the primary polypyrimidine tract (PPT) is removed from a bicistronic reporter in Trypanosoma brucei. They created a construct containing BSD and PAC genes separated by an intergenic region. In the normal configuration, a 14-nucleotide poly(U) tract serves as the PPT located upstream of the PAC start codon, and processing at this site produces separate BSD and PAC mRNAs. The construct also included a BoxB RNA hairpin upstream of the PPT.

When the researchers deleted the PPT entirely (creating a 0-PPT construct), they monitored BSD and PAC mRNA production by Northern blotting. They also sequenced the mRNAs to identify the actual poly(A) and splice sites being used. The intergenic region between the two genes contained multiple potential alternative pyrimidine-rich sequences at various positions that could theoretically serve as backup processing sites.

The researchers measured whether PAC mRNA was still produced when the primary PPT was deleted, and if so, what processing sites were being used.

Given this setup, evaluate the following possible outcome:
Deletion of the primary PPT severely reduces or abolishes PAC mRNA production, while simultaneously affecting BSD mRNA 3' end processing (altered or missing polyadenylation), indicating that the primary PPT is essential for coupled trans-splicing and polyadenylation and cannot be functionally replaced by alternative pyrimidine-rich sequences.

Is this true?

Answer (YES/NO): YES